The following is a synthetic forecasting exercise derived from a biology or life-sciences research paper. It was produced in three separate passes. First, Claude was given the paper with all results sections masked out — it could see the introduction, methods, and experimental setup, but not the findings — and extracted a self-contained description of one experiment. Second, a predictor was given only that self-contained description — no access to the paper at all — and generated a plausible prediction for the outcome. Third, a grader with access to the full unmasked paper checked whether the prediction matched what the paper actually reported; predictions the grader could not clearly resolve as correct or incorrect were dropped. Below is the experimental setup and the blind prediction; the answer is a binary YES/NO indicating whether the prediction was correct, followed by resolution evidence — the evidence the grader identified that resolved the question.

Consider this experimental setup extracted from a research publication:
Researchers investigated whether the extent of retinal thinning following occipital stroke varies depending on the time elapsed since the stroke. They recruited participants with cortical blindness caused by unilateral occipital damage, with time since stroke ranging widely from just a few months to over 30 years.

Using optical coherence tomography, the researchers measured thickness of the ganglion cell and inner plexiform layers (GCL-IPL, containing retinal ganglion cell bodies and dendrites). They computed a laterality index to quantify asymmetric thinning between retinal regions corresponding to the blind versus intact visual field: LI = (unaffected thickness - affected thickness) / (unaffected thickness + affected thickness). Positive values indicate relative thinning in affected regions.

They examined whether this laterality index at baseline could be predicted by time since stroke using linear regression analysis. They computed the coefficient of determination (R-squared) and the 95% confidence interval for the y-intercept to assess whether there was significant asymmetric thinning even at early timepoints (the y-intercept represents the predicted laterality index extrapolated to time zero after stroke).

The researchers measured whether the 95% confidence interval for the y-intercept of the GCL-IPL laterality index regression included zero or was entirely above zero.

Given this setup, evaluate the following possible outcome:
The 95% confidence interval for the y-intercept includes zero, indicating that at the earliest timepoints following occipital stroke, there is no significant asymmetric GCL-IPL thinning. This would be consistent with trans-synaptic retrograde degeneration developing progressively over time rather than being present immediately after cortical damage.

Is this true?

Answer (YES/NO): NO